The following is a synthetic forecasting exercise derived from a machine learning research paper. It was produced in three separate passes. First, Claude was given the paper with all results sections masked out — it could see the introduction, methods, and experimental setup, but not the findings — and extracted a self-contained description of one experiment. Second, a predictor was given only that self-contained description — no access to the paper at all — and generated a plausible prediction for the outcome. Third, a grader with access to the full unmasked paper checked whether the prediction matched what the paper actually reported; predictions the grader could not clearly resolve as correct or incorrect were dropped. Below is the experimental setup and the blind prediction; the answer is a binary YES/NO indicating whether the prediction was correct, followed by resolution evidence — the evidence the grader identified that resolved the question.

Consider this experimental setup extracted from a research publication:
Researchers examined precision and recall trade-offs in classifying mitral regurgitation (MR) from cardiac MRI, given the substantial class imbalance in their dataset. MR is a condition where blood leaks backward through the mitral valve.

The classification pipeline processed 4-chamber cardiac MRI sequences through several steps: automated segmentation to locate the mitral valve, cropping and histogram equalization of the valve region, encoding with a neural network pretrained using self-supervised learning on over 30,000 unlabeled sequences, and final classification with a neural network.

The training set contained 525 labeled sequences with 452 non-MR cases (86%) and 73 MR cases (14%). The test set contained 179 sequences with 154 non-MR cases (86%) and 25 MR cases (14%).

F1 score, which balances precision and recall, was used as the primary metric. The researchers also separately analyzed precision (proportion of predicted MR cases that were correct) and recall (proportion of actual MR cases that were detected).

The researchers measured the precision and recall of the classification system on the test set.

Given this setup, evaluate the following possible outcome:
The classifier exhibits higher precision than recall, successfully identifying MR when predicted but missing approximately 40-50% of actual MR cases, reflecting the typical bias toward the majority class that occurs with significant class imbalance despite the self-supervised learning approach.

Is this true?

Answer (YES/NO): NO